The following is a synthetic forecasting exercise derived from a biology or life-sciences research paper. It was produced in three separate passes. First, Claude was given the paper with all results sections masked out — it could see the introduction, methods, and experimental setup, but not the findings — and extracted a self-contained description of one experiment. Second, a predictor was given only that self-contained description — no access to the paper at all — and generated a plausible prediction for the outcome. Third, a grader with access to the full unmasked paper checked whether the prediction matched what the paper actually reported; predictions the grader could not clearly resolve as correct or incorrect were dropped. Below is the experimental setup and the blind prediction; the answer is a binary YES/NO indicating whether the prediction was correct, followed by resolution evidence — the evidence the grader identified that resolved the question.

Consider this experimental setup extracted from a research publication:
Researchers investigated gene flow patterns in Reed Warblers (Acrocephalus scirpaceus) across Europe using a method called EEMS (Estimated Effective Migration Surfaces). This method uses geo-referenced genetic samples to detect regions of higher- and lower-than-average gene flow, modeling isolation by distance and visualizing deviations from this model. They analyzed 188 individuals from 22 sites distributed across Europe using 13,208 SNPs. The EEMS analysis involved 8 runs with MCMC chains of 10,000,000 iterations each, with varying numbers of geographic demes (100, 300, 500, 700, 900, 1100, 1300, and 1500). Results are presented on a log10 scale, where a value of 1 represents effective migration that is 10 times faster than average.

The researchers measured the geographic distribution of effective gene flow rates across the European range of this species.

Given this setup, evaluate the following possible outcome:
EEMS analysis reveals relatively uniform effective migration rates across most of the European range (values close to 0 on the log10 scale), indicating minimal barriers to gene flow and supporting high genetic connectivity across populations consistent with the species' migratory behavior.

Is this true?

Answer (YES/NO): NO